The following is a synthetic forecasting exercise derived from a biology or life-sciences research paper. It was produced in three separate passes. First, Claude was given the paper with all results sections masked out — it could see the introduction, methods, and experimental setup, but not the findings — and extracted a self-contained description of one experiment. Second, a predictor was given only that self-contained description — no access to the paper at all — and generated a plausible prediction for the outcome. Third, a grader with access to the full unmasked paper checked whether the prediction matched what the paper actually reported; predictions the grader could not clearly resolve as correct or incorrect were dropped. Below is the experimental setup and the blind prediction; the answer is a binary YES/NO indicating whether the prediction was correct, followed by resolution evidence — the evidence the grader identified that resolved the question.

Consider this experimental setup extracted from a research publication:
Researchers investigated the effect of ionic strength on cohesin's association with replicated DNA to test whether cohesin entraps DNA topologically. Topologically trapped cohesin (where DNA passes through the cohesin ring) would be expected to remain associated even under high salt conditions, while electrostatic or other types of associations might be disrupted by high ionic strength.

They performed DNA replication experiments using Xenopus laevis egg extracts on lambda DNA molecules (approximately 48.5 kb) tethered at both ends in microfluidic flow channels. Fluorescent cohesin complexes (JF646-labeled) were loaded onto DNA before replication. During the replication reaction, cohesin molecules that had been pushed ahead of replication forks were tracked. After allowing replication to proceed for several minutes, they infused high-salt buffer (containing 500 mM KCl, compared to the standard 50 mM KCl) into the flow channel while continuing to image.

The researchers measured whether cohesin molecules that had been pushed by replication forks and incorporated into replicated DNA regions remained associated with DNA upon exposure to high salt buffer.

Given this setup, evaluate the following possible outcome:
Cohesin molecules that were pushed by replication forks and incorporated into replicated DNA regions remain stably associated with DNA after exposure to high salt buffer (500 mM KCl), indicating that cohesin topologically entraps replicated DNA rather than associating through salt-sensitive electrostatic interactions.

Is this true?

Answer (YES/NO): YES